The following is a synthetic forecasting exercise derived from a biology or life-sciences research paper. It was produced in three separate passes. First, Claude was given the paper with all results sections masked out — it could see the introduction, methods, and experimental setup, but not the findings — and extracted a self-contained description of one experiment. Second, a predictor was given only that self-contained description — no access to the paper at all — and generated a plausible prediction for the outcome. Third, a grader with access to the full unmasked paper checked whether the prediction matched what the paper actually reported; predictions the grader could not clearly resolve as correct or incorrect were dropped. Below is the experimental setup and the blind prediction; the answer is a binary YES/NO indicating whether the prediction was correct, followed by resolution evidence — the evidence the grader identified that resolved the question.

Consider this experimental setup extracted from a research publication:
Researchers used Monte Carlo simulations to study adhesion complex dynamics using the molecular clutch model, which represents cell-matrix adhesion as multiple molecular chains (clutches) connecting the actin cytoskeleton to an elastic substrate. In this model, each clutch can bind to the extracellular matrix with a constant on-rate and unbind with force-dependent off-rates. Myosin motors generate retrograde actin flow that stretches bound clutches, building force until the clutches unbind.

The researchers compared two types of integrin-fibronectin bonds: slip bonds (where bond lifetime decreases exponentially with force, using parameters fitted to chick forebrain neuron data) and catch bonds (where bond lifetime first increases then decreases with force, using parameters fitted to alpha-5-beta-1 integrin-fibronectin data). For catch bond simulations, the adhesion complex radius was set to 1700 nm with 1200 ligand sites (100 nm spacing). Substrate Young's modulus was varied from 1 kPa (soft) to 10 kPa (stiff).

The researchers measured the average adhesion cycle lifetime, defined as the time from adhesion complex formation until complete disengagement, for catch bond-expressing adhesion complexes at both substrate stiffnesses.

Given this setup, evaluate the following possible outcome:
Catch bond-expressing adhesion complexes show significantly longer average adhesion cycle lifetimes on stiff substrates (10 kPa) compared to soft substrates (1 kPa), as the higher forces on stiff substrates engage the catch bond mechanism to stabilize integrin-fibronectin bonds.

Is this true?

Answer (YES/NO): NO